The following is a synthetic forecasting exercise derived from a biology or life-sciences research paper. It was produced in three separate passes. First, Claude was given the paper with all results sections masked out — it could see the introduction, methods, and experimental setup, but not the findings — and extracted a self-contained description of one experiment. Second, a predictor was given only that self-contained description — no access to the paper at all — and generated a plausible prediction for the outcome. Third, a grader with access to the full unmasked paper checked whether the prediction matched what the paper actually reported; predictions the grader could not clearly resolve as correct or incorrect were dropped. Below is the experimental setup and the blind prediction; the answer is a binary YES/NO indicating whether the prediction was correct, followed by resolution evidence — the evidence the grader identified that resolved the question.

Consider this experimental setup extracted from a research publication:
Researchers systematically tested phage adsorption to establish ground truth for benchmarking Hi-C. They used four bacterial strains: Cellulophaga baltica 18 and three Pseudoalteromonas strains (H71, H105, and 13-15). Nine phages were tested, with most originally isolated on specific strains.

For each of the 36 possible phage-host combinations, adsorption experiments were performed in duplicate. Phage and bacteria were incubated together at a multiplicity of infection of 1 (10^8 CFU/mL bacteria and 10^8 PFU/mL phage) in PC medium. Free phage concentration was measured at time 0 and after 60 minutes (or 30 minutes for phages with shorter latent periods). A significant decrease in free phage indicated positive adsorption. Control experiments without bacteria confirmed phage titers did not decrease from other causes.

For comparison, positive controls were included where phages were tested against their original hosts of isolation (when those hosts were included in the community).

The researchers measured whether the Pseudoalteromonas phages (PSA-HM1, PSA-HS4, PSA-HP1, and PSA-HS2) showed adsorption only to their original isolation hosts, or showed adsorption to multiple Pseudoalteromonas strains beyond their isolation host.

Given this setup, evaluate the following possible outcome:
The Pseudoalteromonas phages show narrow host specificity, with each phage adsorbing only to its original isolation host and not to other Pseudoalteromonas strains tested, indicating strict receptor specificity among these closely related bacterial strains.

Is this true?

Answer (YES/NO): NO